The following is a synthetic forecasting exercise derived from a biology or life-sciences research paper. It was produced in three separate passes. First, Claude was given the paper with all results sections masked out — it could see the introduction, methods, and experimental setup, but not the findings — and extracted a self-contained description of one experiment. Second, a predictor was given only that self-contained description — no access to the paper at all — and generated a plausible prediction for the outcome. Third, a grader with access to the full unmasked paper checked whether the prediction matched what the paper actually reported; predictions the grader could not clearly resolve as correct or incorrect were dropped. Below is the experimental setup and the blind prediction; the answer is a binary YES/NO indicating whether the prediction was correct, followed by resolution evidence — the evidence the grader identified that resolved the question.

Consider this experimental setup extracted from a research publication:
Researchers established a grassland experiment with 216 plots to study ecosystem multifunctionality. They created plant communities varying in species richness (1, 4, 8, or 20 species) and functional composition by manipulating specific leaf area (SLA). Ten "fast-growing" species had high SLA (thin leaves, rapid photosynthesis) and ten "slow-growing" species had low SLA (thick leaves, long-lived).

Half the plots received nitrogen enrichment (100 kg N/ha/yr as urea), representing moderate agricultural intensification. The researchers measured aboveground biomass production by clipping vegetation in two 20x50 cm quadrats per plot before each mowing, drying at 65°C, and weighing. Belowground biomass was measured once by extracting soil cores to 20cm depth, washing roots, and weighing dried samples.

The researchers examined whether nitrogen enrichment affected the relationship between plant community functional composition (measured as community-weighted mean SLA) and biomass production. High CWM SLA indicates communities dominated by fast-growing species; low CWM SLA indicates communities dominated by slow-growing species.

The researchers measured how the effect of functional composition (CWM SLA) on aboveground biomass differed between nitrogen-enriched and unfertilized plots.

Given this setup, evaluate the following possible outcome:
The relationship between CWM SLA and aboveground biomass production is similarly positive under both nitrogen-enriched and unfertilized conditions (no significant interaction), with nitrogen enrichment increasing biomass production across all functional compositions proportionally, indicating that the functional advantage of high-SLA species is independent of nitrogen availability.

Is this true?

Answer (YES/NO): NO